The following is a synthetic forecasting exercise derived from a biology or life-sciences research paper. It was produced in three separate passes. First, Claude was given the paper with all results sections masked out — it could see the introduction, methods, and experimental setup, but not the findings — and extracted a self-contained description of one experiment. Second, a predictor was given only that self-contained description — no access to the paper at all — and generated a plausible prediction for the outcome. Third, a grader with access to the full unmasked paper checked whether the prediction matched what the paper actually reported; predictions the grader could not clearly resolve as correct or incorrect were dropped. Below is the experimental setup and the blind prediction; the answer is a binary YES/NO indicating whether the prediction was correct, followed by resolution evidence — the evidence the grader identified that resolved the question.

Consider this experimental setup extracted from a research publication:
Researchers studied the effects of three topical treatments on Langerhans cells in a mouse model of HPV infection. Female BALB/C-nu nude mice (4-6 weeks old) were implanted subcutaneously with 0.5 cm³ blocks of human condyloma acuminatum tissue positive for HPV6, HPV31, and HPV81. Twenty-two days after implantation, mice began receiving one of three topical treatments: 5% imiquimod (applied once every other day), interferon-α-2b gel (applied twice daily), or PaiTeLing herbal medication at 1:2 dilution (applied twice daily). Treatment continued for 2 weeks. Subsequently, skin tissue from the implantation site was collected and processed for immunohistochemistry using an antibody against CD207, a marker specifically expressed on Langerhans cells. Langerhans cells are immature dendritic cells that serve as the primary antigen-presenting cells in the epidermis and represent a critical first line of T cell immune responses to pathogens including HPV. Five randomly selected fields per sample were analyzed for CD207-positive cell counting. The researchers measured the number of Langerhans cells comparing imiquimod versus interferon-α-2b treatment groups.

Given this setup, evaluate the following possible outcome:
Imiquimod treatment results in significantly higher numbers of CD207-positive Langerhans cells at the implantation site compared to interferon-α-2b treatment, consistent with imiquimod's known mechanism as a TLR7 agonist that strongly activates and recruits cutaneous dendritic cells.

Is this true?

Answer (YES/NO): YES